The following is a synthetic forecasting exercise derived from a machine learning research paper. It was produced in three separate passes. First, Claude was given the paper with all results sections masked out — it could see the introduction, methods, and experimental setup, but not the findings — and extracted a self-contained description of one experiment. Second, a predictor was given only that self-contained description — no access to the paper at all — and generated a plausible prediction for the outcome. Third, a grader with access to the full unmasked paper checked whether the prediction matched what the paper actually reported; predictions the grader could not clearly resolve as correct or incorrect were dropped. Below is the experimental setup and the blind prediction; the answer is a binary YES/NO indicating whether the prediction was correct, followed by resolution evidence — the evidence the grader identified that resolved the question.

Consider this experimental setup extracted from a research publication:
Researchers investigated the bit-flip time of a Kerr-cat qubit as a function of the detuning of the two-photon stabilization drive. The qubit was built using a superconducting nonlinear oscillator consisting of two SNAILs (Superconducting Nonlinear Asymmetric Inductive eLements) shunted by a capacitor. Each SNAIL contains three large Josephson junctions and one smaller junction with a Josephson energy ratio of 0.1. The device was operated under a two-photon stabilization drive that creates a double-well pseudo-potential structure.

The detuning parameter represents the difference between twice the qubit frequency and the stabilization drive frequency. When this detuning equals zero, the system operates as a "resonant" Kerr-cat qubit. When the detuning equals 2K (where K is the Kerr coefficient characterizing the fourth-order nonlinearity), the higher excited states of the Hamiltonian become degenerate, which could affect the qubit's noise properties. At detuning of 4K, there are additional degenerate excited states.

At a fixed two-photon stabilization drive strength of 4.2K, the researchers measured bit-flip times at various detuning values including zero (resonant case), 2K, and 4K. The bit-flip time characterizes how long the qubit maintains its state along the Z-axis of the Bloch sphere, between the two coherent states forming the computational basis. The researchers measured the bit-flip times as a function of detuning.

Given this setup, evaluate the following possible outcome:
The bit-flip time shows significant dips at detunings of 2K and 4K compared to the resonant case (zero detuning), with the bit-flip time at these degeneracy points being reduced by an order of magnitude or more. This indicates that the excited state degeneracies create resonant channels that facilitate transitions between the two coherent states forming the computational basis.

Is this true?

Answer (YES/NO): NO